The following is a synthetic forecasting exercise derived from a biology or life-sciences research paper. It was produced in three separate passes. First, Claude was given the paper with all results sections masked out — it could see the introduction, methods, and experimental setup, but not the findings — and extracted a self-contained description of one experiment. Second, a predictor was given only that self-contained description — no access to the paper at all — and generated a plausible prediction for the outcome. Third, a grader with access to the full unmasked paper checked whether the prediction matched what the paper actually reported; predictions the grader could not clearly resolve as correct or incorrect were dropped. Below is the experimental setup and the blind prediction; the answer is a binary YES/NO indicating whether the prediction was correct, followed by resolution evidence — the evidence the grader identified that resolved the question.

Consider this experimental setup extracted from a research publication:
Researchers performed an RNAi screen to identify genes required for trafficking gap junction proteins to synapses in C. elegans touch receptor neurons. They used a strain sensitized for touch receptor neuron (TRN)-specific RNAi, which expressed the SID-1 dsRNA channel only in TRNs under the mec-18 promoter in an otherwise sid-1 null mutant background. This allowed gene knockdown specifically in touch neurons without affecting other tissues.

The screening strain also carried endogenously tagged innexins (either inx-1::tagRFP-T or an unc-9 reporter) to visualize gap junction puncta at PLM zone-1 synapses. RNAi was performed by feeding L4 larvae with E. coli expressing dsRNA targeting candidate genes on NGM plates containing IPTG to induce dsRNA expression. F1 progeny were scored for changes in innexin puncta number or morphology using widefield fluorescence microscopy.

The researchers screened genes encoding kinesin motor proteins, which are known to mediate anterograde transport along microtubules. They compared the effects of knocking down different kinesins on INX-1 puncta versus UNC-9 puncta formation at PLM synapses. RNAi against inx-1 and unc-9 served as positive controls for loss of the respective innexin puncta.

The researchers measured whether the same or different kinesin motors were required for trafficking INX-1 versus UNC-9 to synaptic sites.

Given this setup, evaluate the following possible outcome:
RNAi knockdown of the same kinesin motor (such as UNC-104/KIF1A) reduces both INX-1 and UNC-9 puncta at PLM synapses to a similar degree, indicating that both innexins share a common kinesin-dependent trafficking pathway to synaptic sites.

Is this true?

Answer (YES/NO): NO